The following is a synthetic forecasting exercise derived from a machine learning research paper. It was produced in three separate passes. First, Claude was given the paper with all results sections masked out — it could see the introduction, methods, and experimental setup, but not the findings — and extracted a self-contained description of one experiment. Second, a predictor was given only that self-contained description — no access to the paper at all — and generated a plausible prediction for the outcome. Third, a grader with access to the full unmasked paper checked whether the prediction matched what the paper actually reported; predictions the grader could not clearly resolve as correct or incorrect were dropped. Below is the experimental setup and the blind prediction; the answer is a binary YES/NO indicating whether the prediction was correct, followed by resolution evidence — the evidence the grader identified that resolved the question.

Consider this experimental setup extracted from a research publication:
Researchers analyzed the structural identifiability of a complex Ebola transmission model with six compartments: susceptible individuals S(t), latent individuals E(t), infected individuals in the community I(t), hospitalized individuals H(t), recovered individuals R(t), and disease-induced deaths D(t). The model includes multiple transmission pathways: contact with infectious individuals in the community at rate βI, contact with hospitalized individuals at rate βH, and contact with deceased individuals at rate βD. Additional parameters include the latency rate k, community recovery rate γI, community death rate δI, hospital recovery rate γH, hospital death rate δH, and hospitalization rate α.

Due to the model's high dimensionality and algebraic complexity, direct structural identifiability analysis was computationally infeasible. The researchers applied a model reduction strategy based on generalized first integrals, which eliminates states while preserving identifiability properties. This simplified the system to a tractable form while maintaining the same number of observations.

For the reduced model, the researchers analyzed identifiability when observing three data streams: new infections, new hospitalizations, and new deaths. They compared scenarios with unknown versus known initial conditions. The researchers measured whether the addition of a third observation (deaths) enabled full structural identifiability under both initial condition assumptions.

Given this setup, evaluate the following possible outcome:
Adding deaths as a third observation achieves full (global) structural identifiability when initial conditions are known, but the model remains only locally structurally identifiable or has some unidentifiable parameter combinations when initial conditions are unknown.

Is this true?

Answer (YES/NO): NO